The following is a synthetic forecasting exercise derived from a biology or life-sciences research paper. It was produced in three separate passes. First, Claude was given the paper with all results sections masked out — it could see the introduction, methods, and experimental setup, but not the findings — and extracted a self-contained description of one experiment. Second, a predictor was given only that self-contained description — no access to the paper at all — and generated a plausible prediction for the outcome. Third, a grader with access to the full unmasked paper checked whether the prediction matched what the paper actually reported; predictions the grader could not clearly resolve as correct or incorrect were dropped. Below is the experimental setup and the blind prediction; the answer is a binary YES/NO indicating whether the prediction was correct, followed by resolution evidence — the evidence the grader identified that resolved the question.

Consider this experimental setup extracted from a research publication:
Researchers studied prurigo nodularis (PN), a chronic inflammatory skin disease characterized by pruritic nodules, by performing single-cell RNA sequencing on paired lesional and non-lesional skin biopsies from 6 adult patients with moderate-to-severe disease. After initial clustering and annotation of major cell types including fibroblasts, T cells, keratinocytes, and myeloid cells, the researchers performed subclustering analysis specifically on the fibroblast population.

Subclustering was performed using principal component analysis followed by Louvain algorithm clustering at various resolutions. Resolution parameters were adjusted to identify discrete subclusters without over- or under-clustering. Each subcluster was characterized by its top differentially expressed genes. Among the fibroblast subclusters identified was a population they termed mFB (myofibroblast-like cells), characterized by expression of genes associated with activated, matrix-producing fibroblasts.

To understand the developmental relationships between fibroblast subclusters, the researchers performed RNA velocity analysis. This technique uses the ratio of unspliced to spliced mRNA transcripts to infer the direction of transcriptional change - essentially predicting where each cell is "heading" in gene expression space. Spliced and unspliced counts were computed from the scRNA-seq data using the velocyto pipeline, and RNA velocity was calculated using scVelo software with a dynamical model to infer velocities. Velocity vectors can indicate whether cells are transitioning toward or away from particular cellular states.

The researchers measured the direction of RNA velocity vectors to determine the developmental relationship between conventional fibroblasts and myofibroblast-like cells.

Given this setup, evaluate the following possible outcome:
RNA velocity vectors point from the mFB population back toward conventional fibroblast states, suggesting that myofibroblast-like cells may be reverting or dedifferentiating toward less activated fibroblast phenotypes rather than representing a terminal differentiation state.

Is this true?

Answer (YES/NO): NO